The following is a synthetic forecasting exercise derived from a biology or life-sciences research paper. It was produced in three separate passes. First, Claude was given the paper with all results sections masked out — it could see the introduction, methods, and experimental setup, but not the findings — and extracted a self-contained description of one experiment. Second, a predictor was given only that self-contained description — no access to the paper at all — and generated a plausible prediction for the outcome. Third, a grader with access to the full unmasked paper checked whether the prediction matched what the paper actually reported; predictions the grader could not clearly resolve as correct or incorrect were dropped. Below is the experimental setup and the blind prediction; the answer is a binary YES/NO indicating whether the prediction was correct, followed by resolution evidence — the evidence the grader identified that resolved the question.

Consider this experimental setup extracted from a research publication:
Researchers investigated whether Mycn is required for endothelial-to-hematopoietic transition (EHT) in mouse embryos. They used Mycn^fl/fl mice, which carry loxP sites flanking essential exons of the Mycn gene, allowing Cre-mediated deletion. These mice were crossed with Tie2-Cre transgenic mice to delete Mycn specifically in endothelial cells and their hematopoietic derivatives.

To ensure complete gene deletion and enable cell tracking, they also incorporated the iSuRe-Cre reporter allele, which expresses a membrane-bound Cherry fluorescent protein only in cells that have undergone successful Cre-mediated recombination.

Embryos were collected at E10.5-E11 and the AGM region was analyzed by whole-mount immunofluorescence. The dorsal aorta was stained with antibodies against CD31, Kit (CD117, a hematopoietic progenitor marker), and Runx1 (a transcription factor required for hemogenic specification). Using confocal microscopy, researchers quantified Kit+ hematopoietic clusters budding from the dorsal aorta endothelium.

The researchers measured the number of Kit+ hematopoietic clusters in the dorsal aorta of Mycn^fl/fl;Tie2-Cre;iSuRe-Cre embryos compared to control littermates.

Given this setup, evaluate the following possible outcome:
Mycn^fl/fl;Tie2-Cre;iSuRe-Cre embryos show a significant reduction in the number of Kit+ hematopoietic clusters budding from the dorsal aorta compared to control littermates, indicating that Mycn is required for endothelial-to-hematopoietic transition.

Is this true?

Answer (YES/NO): YES